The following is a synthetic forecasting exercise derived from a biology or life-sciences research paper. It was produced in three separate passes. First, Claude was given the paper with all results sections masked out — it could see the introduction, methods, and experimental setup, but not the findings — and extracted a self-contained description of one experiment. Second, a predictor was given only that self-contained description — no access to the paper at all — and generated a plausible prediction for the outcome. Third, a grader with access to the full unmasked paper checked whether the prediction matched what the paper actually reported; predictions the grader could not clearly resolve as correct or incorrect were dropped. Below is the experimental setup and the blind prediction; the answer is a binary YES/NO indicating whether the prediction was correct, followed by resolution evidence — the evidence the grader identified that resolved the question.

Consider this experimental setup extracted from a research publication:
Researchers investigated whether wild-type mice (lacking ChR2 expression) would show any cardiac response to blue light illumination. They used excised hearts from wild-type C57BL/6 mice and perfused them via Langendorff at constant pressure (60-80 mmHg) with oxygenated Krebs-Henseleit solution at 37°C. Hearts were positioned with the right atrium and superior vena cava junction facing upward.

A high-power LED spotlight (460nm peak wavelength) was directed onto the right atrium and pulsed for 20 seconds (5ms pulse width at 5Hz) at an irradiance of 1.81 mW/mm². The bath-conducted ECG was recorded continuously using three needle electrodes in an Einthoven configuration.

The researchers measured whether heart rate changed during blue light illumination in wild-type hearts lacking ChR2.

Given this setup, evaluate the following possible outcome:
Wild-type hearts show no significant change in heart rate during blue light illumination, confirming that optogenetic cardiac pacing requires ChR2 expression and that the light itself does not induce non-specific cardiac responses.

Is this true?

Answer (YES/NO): YES